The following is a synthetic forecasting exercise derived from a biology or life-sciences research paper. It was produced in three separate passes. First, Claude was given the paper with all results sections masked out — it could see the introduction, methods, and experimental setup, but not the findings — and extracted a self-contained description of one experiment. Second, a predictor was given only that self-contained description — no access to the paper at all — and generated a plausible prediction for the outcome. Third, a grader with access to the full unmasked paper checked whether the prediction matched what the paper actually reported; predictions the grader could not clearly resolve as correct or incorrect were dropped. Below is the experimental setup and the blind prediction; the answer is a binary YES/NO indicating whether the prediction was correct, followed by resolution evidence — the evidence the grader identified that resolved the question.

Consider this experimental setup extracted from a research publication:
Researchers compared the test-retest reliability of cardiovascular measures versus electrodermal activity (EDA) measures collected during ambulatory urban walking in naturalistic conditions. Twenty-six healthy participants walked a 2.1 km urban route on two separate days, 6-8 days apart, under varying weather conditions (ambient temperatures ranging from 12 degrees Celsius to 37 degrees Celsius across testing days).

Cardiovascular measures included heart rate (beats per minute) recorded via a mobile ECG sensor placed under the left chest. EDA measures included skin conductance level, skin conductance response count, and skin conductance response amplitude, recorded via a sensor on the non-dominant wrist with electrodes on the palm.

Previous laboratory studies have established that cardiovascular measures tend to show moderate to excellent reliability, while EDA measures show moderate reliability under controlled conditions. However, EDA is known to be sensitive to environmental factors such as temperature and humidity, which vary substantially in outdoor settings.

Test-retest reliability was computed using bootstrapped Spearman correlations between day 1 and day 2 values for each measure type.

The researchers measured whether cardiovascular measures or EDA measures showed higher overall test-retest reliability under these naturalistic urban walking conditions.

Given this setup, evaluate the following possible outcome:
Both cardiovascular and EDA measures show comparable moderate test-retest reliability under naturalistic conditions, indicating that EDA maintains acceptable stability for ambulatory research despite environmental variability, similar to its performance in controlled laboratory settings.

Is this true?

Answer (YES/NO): NO